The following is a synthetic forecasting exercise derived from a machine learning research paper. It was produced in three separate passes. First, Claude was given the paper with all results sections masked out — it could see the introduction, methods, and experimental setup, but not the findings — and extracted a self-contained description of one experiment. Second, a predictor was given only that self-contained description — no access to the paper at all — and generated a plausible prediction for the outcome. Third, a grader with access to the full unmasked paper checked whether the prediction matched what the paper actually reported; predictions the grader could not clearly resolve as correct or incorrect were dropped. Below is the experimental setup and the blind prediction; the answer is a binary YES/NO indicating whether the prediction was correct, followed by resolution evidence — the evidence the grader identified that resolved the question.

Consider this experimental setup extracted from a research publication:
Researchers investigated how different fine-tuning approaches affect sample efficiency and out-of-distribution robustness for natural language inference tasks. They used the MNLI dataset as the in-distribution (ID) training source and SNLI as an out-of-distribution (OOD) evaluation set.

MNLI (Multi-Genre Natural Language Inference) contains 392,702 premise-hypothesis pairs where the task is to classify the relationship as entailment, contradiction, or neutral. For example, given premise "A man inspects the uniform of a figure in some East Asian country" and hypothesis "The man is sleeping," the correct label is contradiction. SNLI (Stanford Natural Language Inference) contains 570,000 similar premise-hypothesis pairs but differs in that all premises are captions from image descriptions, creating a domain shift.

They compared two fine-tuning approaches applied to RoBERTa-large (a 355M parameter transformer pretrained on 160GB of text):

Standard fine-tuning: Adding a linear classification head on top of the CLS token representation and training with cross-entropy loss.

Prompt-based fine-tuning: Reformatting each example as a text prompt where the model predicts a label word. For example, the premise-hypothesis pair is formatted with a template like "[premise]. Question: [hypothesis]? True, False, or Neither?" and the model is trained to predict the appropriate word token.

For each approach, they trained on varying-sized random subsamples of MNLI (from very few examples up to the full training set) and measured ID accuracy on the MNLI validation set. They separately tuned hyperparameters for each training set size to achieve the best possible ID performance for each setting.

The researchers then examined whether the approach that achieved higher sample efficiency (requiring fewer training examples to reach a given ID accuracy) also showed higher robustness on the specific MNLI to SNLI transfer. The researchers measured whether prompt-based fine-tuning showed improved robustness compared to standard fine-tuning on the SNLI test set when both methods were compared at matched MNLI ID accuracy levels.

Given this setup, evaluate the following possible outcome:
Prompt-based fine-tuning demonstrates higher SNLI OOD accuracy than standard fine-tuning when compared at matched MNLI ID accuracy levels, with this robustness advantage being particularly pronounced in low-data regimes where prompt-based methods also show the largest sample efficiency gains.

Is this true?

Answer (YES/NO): NO